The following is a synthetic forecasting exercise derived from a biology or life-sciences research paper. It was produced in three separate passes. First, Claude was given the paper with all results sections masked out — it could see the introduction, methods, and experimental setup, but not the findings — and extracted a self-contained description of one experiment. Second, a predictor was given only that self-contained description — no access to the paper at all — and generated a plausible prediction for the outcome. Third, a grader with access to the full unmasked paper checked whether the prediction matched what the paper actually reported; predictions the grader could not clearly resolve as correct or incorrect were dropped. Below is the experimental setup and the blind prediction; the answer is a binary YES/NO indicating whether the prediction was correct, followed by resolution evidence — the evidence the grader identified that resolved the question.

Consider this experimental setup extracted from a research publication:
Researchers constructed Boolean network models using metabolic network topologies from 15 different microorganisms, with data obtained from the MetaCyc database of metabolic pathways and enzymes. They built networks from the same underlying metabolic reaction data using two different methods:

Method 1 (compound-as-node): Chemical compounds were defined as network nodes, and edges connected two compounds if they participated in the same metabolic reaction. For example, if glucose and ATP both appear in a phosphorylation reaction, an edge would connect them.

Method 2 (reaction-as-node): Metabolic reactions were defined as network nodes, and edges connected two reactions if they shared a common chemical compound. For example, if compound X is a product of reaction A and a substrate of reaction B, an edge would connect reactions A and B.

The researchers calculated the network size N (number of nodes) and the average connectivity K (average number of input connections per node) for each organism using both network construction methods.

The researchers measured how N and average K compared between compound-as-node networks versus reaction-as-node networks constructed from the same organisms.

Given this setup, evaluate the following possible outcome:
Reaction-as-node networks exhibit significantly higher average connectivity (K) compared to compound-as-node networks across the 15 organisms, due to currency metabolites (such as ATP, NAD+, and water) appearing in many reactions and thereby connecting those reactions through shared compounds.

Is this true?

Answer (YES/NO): YES